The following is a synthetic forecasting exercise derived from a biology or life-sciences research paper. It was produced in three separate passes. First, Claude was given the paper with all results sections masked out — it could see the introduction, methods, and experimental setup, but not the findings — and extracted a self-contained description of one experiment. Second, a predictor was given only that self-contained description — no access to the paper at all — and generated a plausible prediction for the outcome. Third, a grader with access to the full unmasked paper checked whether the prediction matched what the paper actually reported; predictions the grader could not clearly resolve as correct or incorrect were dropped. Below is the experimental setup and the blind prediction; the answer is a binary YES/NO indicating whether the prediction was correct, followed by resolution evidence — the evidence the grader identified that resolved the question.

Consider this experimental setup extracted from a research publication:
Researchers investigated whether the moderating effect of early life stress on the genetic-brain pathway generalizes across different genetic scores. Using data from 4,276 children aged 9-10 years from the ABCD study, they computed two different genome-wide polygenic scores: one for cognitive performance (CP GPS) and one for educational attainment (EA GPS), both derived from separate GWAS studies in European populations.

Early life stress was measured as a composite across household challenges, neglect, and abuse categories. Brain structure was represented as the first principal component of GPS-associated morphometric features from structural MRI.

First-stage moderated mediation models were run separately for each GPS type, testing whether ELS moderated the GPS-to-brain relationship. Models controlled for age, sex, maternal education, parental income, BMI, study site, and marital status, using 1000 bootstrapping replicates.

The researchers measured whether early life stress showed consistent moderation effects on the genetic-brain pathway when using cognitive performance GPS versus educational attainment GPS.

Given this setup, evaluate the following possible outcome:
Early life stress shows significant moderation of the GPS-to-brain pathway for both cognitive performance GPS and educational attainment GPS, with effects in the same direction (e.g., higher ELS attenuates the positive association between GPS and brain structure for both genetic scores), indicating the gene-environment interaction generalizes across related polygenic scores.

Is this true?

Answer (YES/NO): NO